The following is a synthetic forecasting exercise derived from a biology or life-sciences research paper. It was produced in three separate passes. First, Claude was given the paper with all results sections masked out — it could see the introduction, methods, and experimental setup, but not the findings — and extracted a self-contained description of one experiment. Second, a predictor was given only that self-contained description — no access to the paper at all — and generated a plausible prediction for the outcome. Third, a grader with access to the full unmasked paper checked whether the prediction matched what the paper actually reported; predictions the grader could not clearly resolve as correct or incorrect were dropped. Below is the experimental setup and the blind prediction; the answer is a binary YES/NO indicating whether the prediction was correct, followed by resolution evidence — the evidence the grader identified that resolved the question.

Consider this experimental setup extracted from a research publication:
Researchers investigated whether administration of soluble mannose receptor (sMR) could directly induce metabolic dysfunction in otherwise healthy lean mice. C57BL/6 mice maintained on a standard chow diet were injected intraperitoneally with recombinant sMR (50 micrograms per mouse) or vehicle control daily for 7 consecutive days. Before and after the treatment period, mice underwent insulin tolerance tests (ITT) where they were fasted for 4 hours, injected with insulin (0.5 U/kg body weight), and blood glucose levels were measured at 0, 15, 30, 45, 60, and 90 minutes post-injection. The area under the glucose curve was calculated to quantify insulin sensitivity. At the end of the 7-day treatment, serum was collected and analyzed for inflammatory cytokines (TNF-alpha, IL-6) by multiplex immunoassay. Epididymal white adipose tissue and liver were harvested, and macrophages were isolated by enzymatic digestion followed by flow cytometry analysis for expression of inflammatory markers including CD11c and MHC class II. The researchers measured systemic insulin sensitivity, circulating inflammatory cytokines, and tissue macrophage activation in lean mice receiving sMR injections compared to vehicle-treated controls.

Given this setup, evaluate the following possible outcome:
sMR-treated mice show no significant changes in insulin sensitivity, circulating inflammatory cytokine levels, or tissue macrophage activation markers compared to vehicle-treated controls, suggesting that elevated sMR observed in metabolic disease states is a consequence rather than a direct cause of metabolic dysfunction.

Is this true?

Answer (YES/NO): NO